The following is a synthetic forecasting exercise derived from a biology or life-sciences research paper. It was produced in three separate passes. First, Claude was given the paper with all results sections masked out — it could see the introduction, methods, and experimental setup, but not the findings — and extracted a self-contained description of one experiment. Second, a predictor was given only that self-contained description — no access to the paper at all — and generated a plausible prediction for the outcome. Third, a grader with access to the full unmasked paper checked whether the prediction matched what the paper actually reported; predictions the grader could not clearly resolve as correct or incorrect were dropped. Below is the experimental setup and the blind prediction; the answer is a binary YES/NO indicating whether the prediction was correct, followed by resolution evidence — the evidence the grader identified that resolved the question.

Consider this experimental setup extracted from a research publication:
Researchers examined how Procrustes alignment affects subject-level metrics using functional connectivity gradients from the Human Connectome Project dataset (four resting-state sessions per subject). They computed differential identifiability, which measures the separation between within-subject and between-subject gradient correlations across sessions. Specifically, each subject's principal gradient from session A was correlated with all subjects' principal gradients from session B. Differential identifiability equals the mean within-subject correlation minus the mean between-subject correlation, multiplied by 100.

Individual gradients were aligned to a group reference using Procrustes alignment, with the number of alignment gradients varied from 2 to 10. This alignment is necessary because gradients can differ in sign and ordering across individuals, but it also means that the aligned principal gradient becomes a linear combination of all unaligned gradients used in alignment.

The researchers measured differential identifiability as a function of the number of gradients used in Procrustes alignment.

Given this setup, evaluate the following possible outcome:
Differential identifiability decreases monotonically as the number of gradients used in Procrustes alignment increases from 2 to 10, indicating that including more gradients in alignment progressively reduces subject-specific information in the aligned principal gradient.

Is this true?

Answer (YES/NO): NO